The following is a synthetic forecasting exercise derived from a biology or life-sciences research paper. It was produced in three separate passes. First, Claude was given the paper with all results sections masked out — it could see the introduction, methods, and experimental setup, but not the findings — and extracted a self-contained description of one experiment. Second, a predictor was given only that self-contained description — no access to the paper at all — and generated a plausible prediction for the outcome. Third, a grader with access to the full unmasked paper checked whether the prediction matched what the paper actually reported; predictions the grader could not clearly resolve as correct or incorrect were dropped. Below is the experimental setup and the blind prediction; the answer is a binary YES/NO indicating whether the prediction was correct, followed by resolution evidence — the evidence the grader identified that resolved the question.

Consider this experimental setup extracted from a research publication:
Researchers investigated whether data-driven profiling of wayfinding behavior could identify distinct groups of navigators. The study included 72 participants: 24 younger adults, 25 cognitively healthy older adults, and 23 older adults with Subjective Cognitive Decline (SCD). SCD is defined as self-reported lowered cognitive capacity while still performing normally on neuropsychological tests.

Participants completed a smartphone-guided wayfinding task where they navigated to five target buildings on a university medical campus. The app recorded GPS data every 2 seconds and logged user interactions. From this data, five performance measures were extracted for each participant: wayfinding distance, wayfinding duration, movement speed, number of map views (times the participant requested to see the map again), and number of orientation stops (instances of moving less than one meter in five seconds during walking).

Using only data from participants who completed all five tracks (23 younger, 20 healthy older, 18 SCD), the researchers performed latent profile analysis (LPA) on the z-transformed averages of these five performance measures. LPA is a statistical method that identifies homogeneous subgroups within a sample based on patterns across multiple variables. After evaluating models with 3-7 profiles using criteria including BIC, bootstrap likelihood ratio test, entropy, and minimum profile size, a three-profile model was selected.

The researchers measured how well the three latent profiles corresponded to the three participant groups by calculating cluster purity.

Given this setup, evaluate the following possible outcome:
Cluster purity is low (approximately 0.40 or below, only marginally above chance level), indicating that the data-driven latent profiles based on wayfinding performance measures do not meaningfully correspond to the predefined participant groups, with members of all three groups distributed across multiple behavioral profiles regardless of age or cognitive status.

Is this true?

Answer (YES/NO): NO